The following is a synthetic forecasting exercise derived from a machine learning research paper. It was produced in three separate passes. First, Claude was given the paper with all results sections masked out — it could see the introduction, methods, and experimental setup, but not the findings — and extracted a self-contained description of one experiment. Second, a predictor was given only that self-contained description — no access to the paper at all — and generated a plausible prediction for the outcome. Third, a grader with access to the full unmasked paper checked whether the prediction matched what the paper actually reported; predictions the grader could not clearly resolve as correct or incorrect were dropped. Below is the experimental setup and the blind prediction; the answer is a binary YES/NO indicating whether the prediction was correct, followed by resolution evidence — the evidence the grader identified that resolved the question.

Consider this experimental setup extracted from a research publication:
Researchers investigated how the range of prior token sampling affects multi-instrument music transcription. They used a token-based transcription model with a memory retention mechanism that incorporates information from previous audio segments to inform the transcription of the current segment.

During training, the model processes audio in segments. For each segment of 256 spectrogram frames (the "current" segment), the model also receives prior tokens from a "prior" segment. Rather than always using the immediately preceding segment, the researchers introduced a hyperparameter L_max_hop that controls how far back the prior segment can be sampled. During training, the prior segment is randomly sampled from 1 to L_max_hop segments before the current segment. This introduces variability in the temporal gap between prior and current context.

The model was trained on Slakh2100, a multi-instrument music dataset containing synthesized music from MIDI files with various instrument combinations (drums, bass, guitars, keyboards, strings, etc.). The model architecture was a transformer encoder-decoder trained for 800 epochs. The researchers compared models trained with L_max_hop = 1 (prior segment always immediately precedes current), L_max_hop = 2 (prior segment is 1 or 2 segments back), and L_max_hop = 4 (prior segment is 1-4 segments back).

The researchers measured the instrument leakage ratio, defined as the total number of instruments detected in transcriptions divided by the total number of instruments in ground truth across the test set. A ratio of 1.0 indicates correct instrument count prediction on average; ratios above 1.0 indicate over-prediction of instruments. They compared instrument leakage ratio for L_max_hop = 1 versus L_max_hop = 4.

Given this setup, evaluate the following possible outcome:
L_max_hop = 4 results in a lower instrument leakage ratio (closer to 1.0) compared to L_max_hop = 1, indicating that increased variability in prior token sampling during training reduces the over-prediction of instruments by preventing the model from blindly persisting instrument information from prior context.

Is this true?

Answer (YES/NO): NO